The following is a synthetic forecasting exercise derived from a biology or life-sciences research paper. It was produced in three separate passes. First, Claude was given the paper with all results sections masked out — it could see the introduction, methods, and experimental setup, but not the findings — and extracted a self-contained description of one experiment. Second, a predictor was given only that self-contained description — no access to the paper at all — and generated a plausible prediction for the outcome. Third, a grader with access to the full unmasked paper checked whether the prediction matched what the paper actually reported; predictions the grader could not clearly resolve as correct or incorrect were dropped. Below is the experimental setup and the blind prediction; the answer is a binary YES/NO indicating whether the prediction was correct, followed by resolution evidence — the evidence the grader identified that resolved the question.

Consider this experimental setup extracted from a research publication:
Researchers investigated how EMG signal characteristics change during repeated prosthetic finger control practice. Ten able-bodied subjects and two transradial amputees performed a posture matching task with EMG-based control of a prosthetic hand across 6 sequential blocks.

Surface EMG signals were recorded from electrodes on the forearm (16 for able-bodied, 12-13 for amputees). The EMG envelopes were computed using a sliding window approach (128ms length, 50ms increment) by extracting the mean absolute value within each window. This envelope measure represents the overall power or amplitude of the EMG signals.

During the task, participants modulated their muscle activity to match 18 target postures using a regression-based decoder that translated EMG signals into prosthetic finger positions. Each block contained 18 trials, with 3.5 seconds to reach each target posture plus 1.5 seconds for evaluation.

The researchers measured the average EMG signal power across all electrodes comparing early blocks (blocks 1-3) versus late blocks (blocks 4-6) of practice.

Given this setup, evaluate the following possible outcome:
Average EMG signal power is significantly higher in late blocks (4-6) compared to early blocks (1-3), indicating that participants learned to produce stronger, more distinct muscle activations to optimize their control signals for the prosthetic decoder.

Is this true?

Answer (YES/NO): NO